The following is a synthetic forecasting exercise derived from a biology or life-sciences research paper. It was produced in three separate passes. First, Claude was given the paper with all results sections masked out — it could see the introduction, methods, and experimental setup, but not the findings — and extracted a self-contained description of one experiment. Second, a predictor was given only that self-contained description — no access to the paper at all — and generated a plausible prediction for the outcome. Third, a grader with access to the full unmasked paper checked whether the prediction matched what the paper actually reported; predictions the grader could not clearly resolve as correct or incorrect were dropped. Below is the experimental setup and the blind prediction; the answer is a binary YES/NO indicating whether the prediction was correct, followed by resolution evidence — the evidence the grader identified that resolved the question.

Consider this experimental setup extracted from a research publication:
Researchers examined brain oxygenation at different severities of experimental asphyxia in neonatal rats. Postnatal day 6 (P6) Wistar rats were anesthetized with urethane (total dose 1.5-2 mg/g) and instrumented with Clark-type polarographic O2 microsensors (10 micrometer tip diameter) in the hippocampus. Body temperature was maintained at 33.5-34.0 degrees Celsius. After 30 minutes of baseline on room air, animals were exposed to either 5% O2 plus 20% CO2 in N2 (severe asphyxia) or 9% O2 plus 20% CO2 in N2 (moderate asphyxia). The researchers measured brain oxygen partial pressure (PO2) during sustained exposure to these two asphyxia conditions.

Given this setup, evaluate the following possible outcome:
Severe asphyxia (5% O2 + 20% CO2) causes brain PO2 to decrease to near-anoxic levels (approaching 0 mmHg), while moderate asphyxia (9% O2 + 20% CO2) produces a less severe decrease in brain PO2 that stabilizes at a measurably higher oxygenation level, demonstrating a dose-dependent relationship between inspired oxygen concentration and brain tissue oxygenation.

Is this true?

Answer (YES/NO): NO